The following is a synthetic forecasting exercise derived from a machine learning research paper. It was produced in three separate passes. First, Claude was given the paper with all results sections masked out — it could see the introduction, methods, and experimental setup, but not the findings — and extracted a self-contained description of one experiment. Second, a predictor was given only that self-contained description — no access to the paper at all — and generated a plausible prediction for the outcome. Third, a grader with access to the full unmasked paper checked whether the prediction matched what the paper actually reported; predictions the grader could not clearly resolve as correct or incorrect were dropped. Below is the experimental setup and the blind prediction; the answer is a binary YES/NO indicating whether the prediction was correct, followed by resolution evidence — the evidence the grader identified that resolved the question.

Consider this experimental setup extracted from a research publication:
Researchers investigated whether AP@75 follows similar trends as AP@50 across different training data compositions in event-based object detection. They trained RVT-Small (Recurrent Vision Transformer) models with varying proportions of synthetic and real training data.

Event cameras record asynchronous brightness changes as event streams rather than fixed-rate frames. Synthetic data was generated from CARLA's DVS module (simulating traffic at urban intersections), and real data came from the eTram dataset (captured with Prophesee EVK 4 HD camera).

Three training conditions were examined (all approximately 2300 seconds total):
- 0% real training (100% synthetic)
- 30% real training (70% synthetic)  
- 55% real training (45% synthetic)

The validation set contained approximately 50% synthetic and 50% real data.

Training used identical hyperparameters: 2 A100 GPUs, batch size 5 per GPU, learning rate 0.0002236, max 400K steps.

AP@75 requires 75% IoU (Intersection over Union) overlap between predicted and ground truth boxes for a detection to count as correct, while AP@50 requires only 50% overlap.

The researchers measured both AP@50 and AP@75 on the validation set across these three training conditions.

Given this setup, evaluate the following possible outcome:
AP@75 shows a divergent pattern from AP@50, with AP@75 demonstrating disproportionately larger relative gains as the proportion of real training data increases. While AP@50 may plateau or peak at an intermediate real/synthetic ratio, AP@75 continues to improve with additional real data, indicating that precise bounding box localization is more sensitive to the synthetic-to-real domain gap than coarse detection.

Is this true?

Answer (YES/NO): NO